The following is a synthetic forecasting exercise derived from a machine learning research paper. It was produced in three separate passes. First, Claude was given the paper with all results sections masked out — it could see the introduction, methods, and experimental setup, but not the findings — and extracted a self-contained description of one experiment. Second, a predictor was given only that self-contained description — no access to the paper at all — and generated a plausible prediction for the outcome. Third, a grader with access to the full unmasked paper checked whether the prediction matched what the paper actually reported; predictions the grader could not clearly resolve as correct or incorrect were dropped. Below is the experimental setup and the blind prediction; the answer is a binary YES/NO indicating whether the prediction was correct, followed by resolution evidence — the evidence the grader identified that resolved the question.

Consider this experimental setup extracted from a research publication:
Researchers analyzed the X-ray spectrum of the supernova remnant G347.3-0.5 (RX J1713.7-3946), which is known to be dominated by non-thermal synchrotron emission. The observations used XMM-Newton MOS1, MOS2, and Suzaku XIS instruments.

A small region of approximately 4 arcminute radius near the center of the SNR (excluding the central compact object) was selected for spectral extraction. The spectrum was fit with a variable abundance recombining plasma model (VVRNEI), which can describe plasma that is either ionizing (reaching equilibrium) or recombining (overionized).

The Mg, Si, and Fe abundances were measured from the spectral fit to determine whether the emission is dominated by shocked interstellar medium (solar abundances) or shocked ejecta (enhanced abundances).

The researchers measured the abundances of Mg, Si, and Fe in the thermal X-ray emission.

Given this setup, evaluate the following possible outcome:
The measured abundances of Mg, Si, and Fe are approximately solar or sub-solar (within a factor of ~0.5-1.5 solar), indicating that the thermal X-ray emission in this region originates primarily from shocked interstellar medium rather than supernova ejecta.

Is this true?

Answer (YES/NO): NO